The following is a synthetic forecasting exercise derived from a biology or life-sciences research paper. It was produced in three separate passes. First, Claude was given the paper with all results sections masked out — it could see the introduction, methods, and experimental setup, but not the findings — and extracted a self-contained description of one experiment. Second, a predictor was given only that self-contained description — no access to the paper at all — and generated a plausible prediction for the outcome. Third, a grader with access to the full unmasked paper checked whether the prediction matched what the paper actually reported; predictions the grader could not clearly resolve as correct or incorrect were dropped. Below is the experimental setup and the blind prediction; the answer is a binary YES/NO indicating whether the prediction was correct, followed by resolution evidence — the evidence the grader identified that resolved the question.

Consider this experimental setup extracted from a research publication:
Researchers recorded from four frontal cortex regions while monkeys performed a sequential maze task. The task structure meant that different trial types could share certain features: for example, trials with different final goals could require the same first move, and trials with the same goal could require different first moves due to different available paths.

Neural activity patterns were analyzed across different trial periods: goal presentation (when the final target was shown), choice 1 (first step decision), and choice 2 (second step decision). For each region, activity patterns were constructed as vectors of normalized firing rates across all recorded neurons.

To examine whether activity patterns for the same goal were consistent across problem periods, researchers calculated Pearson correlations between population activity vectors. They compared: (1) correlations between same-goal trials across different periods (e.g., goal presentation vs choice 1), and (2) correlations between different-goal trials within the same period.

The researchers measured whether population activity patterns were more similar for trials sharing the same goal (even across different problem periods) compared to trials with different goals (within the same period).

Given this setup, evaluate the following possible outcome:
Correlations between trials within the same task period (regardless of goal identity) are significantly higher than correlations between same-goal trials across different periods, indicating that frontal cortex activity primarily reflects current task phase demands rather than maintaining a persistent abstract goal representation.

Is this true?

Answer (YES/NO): NO